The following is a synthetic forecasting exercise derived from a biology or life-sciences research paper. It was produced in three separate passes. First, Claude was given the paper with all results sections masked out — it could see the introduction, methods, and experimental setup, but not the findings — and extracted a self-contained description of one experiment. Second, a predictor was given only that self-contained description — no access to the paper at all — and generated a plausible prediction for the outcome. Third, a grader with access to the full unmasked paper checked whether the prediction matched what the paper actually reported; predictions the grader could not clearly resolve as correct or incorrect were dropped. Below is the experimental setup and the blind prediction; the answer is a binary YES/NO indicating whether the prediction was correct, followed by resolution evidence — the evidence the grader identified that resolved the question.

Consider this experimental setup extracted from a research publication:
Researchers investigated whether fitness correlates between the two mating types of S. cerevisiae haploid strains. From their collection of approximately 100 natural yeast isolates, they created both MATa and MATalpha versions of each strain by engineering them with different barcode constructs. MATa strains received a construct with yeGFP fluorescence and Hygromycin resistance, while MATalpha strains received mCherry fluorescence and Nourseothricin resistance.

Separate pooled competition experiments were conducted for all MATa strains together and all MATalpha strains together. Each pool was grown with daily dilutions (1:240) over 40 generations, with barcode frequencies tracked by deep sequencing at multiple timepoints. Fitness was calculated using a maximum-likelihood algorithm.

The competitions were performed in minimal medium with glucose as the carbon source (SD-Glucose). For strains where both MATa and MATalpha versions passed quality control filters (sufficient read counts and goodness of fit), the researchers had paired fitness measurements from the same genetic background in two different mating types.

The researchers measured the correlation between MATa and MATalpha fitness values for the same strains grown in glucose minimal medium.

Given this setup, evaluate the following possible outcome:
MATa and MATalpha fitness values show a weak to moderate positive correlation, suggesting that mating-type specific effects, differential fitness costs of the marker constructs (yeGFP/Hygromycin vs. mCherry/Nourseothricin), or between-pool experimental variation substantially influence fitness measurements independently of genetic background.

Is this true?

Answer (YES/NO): YES